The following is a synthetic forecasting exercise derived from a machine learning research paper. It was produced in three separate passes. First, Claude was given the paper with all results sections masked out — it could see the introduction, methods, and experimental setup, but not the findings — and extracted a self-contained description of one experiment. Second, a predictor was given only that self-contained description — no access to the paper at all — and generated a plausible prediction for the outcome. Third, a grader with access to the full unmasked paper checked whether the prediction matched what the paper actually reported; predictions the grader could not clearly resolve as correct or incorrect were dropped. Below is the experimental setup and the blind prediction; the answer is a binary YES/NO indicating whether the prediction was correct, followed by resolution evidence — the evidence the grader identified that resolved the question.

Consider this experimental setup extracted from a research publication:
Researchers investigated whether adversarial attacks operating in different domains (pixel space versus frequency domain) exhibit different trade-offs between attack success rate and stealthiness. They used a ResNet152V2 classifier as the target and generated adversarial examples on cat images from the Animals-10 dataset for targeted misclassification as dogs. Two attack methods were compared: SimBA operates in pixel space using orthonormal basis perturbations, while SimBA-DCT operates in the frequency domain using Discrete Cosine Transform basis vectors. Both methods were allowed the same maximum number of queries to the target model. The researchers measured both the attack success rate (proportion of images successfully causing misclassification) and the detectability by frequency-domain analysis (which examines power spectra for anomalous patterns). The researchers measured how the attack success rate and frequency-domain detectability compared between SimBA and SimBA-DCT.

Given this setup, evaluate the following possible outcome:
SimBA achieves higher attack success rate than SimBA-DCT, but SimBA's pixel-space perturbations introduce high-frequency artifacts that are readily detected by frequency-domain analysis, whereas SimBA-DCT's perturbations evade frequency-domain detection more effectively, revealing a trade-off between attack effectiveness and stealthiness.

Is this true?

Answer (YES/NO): NO